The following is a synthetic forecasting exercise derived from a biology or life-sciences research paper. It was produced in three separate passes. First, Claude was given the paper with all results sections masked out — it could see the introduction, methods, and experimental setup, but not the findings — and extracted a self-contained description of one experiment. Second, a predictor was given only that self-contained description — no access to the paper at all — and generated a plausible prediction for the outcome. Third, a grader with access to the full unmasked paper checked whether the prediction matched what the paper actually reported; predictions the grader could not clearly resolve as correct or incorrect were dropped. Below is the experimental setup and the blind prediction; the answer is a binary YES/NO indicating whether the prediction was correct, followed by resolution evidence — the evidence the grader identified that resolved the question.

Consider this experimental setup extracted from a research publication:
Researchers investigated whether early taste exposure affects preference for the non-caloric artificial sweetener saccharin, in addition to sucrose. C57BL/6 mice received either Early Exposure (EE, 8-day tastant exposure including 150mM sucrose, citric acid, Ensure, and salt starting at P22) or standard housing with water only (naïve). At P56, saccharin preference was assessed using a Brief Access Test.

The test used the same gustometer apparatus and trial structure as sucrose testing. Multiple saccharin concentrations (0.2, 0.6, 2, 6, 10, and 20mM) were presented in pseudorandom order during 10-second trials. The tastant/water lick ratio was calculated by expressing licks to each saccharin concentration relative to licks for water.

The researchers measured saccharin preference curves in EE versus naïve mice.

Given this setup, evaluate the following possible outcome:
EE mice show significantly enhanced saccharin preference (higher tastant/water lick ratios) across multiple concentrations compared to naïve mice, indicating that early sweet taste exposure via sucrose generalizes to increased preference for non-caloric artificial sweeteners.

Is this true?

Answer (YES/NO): YES